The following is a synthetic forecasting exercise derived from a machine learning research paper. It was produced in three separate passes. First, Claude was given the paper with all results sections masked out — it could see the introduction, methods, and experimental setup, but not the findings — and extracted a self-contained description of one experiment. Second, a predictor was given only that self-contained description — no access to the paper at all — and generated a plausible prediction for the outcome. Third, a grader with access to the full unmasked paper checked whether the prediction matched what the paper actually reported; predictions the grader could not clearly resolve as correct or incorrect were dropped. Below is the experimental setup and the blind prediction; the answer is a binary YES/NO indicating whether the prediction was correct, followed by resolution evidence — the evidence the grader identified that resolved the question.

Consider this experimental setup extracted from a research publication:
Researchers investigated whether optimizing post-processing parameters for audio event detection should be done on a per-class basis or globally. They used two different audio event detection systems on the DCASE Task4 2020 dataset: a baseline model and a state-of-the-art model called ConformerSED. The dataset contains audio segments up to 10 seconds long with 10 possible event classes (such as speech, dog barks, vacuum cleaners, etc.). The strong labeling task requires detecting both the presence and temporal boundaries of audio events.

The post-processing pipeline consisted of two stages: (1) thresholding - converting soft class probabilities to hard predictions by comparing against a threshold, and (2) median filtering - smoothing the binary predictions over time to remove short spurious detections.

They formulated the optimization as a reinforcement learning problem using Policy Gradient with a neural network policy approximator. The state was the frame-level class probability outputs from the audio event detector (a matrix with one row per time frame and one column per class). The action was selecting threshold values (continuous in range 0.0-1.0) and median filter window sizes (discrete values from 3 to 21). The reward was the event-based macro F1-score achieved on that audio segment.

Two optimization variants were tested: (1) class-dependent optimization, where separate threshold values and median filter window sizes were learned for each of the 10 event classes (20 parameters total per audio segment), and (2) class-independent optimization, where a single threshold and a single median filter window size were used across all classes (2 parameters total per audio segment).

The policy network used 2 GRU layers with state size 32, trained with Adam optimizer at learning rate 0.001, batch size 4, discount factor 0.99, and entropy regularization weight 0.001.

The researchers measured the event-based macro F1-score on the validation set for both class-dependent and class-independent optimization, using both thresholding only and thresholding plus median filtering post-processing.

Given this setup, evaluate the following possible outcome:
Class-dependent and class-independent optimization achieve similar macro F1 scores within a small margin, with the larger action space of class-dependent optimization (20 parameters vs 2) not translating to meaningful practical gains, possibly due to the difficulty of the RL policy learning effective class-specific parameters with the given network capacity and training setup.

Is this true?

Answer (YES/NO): NO